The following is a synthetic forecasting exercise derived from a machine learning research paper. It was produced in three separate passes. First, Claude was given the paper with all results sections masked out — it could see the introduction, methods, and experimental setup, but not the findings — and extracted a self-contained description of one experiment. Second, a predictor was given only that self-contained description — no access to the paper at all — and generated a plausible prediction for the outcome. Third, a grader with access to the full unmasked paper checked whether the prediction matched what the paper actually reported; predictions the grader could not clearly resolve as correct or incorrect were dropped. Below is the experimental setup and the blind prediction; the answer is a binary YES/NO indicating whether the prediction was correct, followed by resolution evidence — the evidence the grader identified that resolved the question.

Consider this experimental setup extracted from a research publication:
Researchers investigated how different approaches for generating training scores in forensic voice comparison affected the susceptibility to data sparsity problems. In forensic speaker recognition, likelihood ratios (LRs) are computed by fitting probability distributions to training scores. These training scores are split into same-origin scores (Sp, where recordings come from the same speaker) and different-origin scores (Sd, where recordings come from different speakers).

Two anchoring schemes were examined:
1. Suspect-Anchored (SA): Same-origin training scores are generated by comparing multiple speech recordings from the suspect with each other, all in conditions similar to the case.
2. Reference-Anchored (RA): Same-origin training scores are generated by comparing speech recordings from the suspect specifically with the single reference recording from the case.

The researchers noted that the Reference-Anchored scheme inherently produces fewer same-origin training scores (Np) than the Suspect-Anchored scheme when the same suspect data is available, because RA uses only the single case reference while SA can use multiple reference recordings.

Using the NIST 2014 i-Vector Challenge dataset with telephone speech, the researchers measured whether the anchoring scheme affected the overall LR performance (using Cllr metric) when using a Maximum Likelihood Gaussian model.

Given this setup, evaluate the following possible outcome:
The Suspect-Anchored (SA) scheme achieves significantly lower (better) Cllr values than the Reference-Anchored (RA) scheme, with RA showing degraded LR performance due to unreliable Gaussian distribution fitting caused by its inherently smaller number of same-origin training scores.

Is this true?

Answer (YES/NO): NO